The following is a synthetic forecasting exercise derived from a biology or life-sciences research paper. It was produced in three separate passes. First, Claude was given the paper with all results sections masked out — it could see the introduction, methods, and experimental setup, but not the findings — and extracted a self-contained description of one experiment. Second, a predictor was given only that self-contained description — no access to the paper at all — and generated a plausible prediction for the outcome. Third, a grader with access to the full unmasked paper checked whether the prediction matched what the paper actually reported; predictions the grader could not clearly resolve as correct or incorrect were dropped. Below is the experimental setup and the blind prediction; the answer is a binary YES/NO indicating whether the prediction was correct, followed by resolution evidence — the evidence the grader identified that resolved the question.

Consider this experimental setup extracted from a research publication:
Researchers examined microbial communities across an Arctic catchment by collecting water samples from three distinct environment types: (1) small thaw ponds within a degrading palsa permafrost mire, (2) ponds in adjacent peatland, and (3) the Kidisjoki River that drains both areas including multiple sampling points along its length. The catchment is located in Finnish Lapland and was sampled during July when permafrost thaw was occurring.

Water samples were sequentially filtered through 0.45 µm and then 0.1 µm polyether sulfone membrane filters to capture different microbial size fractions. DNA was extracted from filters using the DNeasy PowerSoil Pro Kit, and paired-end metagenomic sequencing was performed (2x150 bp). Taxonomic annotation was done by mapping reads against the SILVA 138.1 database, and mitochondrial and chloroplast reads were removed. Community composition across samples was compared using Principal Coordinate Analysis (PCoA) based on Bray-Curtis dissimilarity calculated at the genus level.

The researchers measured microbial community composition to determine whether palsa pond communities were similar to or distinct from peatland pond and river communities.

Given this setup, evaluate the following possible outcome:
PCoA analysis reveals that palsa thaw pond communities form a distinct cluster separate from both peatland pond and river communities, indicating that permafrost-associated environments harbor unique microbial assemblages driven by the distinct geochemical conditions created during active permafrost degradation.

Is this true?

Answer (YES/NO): YES